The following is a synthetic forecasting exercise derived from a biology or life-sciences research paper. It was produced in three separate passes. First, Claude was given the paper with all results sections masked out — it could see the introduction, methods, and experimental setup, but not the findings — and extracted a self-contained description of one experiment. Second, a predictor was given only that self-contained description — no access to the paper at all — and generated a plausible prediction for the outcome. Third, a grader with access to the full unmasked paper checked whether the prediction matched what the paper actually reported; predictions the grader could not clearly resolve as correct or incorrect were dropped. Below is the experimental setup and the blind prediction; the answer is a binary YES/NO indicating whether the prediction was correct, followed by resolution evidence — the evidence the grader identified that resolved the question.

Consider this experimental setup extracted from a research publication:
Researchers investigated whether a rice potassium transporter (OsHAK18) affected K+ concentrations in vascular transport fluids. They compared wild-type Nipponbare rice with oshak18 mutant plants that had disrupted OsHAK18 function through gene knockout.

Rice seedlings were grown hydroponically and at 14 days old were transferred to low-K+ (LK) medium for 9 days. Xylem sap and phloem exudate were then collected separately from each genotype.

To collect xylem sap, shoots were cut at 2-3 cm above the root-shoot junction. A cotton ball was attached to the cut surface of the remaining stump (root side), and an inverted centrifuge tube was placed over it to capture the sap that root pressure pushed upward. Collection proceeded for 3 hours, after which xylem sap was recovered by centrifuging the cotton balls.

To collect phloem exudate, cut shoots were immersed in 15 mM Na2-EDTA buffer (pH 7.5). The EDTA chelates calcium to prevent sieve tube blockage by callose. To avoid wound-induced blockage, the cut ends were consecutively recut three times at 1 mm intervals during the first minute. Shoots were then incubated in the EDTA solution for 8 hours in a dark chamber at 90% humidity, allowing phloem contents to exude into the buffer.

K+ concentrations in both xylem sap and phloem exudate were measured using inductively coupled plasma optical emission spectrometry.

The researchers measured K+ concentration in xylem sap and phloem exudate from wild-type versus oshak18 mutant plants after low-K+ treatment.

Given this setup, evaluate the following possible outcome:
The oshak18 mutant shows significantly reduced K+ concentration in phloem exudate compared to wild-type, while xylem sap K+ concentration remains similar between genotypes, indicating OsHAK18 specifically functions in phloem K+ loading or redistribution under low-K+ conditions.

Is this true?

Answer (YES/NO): YES